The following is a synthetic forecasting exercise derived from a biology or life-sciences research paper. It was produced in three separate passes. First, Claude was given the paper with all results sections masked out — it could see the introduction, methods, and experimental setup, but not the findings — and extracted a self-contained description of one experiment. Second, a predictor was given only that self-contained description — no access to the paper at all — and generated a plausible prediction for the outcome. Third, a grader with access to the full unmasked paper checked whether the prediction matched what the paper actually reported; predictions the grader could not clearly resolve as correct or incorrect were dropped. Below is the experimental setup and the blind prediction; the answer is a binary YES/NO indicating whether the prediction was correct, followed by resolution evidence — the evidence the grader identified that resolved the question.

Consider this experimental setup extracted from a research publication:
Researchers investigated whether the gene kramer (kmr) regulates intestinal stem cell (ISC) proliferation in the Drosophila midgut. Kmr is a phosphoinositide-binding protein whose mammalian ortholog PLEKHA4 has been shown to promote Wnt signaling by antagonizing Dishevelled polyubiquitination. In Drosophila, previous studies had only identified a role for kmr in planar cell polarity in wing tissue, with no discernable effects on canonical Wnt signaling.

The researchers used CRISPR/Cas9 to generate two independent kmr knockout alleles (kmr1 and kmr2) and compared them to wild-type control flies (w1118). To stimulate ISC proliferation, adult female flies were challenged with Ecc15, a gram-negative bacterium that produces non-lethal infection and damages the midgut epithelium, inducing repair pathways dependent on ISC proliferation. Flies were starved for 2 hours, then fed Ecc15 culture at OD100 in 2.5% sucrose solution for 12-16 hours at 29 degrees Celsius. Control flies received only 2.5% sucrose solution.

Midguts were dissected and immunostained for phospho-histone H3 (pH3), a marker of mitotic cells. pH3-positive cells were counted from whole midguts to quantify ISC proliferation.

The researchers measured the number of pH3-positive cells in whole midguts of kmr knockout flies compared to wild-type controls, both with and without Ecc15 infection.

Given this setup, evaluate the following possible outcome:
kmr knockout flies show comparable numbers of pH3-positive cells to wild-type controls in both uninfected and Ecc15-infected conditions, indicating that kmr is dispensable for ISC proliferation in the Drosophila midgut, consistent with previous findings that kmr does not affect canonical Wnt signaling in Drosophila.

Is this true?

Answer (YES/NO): NO